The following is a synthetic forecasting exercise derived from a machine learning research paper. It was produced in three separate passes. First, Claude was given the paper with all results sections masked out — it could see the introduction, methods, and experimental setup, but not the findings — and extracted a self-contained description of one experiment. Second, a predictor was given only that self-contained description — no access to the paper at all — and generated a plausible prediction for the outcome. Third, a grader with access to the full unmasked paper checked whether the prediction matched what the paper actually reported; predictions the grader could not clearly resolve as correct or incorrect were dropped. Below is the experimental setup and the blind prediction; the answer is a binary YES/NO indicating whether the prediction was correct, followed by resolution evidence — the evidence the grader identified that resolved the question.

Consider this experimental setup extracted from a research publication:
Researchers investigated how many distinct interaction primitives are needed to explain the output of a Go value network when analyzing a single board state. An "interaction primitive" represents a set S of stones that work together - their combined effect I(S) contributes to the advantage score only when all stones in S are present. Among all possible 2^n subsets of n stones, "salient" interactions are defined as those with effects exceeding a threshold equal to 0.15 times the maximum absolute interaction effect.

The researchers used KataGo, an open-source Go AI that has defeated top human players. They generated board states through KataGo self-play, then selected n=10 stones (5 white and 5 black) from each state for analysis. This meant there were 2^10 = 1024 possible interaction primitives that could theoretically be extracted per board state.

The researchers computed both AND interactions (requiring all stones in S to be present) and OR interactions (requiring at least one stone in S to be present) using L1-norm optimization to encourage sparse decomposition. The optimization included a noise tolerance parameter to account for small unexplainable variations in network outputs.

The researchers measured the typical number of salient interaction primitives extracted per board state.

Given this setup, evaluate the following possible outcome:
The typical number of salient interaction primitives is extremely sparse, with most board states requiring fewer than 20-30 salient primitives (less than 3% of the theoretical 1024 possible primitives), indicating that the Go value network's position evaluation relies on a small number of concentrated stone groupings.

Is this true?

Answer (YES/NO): NO